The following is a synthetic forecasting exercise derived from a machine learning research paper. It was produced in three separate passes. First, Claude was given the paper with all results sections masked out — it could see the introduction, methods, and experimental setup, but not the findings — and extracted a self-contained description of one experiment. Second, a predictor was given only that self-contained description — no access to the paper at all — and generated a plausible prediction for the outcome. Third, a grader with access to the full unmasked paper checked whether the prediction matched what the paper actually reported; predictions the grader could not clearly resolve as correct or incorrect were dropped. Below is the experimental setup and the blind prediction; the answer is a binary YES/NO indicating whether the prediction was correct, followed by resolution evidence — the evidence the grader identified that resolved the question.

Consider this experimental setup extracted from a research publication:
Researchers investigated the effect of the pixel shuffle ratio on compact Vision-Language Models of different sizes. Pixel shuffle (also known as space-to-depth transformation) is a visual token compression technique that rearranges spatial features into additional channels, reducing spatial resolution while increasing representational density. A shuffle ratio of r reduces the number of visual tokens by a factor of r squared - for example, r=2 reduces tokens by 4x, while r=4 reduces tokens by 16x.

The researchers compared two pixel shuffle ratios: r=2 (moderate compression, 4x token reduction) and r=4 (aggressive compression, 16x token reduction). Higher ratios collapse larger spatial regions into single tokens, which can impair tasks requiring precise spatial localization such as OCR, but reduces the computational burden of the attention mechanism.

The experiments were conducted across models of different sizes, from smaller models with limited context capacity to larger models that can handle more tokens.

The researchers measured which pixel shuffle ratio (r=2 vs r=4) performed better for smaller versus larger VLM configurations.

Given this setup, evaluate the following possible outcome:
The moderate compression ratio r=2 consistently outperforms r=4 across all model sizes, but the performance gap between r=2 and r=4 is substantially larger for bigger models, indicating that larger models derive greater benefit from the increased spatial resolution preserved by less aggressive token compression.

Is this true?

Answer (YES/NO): NO